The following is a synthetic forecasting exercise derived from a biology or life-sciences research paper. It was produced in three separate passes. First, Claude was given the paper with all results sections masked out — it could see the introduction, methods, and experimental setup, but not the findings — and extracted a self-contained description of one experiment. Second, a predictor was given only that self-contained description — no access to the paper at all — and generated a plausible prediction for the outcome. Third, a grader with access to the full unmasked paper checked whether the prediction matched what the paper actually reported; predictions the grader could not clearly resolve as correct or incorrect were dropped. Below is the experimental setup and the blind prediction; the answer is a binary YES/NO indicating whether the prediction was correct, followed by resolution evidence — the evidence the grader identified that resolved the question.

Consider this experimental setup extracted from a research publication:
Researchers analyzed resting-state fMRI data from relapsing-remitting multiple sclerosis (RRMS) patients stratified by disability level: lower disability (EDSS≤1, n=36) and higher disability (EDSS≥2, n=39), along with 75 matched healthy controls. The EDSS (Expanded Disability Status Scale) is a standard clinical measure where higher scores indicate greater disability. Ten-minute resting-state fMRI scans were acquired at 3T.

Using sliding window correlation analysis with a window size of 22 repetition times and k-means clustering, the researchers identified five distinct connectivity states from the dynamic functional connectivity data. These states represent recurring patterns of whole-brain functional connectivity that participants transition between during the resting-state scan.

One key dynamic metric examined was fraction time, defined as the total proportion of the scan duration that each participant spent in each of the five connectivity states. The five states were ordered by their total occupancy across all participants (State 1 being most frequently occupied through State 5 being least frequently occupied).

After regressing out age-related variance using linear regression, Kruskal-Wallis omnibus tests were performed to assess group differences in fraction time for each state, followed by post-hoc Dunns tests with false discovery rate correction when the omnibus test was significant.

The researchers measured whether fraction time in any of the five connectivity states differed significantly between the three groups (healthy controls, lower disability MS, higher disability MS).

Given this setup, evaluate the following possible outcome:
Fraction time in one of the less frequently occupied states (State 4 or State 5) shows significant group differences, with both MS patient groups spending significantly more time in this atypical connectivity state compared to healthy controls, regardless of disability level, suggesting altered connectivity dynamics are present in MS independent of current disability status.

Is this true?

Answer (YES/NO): NO